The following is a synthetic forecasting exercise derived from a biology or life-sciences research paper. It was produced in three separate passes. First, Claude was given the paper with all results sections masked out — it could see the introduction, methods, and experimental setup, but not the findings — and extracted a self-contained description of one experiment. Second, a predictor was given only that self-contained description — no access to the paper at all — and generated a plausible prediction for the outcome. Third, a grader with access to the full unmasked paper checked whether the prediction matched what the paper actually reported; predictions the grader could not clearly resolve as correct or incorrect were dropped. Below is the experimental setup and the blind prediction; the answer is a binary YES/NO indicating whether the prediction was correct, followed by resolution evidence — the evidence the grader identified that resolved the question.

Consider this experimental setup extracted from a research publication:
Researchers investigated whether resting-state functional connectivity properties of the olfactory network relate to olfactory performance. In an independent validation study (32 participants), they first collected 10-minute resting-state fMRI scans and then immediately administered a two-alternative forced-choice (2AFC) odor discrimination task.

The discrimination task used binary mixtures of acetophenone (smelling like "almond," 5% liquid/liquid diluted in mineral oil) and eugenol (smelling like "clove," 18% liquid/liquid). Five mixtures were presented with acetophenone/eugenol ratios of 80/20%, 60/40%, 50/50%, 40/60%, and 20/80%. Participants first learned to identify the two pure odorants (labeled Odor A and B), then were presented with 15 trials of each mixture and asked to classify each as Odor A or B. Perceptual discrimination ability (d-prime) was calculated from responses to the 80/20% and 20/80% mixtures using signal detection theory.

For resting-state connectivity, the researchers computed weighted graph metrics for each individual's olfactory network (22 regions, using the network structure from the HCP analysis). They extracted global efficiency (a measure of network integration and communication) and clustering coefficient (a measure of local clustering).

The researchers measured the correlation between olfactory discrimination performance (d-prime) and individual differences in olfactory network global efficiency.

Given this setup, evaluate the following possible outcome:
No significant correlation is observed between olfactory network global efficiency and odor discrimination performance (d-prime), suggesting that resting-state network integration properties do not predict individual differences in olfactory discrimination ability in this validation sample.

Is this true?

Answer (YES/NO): YES